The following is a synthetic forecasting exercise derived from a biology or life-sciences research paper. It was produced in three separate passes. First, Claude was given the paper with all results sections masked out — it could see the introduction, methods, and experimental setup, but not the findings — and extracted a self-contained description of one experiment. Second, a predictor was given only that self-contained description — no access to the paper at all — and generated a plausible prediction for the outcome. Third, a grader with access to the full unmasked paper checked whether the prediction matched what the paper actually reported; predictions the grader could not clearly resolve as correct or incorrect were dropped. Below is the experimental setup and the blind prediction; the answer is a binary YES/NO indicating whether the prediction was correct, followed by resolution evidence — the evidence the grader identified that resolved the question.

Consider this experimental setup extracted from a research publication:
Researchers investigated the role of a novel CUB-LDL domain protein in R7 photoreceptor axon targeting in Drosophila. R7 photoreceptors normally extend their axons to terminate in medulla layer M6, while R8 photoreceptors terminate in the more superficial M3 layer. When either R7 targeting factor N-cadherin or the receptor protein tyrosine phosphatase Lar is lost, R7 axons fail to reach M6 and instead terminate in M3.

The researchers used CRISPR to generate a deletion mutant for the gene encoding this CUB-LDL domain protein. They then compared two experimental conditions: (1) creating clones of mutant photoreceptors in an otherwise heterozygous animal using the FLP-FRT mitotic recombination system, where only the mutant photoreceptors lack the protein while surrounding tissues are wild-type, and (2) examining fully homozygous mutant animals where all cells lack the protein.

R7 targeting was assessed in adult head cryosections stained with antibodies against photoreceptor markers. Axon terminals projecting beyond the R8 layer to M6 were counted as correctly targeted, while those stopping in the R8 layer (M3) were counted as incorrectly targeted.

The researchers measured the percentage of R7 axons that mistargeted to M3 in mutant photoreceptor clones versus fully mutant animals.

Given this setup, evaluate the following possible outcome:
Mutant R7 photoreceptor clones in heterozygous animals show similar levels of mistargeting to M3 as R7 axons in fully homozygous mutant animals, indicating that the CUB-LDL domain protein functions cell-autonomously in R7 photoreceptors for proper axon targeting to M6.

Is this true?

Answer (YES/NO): NO